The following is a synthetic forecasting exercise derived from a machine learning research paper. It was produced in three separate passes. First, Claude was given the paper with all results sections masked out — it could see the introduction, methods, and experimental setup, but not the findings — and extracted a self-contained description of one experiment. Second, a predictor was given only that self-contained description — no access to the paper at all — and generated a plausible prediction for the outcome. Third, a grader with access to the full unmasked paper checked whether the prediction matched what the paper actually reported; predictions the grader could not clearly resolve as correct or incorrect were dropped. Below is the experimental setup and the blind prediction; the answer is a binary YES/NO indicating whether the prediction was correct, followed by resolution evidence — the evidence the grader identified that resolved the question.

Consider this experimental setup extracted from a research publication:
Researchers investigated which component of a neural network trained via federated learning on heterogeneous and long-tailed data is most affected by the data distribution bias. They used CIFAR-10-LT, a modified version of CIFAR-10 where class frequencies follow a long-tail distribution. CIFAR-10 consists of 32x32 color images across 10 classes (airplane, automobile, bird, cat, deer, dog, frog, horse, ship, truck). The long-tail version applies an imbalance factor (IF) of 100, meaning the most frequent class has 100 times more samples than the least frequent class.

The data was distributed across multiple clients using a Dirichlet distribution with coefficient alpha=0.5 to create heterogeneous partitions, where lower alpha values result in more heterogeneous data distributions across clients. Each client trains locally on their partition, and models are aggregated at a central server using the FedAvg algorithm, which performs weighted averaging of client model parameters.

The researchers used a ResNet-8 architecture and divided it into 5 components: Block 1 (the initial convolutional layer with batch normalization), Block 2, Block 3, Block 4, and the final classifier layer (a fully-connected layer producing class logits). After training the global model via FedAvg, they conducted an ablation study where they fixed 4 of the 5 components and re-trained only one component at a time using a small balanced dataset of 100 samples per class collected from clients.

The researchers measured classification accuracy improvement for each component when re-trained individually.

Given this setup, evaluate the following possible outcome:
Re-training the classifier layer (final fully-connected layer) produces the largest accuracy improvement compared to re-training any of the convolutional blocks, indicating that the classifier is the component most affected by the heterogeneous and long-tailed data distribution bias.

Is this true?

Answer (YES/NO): YES